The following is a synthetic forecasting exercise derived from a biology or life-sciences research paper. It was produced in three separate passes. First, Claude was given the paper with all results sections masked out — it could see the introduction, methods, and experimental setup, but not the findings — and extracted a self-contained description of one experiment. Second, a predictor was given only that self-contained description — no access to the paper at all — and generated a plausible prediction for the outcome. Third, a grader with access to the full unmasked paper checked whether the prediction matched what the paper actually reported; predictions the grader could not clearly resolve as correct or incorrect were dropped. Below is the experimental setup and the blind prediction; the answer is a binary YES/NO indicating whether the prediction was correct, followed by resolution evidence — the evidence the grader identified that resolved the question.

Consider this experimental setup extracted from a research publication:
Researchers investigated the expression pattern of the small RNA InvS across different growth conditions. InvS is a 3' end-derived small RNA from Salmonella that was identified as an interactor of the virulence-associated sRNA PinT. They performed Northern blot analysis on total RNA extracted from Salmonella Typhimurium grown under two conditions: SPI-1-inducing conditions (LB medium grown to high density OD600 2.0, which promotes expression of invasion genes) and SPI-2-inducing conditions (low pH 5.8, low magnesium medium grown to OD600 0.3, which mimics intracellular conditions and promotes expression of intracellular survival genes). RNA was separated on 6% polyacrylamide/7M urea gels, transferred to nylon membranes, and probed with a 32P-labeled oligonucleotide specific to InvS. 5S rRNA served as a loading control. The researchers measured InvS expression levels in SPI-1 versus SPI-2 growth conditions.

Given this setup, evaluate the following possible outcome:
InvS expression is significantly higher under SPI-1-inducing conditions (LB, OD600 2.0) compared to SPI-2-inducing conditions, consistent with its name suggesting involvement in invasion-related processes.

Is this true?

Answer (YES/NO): NO